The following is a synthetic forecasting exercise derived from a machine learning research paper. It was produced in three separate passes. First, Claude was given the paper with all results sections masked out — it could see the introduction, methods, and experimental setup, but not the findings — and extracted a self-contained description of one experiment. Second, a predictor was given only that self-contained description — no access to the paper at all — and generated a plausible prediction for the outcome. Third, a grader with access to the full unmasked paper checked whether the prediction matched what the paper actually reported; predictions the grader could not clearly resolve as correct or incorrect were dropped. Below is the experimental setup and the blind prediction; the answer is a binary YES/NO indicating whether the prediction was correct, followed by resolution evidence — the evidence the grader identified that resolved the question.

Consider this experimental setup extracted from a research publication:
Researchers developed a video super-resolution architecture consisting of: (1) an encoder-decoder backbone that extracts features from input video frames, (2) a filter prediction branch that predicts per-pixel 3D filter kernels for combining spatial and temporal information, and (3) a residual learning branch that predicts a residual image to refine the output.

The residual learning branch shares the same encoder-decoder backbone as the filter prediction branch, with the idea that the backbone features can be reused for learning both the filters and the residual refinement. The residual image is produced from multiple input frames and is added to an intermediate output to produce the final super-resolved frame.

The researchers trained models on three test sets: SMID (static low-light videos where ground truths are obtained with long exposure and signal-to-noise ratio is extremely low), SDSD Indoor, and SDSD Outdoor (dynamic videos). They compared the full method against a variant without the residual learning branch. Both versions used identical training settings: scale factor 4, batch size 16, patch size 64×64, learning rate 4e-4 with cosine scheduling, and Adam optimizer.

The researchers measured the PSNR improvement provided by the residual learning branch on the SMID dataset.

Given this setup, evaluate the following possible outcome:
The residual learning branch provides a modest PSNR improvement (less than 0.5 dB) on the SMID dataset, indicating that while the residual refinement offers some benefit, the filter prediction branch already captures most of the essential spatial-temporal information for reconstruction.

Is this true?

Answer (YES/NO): YES